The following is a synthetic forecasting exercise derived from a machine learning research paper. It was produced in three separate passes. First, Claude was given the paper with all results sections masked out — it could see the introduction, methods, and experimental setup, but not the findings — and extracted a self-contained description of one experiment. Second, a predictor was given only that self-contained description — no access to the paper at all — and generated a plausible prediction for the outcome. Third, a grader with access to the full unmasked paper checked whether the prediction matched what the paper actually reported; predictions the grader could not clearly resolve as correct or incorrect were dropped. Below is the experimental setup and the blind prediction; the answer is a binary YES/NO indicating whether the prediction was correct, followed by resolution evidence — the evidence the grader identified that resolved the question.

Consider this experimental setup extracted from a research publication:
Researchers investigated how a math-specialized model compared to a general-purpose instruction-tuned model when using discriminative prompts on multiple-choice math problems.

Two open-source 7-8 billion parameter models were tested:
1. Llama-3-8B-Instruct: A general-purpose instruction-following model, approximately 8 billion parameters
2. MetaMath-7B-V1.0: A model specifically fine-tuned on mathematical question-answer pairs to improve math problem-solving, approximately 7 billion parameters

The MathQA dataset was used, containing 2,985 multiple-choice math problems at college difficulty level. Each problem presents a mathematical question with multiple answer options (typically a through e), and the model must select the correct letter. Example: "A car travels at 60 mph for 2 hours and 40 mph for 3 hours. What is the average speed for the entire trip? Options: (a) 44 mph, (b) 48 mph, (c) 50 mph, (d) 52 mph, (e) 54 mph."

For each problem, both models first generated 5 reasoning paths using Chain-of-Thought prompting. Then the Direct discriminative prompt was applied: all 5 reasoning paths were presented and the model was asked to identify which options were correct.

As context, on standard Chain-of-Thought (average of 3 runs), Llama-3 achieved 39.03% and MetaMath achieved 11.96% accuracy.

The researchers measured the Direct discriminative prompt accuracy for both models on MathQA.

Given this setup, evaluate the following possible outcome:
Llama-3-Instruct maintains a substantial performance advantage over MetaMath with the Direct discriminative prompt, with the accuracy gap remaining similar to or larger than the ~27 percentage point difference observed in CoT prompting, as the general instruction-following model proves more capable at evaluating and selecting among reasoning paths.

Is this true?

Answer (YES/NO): YES